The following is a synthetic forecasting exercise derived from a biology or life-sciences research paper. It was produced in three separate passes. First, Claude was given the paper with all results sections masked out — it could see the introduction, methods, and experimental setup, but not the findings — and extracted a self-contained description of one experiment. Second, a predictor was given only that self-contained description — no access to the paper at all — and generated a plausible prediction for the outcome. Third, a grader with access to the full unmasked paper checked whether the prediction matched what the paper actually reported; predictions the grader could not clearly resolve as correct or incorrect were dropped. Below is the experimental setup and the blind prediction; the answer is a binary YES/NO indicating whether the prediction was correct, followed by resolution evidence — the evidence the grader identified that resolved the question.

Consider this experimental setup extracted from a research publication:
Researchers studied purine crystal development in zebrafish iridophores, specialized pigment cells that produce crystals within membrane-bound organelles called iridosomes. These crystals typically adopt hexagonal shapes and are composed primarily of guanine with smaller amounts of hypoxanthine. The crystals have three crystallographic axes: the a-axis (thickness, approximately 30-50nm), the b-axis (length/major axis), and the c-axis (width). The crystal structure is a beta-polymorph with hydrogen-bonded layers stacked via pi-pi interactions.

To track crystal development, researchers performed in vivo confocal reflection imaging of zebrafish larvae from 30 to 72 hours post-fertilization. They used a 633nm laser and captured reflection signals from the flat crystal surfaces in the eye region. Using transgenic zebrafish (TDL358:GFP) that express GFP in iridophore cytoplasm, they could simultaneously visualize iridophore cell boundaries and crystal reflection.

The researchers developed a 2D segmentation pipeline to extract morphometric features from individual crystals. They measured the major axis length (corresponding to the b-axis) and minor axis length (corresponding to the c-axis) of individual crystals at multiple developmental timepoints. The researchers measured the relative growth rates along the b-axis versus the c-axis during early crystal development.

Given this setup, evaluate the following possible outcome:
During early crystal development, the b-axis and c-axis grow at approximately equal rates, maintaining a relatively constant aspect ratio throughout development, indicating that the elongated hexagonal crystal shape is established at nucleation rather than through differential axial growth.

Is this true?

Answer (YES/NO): NO